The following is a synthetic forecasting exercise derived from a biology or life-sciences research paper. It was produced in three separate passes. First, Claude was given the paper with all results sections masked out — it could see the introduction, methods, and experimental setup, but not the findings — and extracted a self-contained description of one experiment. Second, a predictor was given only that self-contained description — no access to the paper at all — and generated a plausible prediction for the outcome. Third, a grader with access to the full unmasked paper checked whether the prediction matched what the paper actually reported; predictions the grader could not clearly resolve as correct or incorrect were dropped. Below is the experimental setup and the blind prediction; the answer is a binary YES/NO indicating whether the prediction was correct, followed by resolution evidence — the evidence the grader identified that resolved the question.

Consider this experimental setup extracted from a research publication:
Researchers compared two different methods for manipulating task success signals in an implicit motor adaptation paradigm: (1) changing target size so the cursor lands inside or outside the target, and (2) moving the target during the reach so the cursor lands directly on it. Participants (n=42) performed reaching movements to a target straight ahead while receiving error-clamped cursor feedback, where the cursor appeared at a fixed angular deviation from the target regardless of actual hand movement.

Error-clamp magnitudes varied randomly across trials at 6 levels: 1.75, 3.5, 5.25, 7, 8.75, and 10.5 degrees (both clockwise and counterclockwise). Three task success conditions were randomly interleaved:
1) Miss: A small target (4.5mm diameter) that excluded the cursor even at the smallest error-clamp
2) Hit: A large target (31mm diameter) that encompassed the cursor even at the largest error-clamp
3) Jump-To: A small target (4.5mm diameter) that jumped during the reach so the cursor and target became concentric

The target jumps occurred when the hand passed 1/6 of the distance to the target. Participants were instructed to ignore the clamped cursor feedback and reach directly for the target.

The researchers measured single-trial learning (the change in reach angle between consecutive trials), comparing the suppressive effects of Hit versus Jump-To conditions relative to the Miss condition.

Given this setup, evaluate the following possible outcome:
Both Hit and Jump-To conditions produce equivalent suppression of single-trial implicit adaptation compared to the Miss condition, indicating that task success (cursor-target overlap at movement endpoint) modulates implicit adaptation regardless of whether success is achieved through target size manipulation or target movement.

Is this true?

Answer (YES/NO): NO